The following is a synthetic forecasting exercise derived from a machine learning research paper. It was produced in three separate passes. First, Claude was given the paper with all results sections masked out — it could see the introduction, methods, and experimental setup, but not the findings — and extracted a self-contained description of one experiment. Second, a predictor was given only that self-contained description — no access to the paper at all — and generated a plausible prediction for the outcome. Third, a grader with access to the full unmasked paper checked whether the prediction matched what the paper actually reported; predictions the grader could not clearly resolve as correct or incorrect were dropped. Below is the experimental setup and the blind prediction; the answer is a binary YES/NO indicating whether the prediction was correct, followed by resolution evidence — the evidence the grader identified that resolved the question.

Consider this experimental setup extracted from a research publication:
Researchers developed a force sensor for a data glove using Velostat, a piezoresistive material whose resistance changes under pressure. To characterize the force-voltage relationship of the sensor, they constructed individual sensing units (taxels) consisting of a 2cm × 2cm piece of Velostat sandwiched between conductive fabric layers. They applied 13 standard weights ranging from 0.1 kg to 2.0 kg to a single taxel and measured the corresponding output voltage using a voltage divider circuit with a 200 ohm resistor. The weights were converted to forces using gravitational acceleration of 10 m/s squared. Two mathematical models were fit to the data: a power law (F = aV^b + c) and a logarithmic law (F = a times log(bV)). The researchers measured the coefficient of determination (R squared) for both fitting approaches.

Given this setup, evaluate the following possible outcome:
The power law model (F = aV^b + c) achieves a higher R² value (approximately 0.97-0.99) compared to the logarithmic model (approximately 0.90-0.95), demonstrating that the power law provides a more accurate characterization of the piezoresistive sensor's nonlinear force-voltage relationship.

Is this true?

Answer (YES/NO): NO